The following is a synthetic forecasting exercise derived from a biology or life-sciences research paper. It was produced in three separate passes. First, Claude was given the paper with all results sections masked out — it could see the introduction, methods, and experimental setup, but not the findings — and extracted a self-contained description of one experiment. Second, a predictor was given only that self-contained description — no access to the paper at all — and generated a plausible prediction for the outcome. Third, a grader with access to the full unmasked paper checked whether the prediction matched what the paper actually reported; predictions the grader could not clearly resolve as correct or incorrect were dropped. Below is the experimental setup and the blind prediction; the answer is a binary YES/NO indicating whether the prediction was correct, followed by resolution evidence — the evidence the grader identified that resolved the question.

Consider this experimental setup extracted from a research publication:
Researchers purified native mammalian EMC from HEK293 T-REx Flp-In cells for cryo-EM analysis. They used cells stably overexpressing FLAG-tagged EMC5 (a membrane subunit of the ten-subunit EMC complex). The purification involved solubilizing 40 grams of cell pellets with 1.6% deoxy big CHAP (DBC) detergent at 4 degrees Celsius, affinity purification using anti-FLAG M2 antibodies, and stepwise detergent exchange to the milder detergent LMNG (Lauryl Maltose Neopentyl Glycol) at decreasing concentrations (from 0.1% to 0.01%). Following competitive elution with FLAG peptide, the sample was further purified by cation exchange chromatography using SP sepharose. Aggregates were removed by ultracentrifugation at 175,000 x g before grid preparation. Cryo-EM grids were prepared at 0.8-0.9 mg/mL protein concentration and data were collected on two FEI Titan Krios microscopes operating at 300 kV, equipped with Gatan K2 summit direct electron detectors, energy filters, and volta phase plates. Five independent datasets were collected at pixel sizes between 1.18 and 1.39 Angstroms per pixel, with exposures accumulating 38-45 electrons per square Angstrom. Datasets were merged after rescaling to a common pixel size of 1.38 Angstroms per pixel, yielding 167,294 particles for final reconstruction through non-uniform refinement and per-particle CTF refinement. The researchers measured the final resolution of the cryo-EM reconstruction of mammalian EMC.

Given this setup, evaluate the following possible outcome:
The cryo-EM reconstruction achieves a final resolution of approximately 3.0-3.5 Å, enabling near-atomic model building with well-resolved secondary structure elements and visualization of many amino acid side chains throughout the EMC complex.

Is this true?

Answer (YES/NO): NO